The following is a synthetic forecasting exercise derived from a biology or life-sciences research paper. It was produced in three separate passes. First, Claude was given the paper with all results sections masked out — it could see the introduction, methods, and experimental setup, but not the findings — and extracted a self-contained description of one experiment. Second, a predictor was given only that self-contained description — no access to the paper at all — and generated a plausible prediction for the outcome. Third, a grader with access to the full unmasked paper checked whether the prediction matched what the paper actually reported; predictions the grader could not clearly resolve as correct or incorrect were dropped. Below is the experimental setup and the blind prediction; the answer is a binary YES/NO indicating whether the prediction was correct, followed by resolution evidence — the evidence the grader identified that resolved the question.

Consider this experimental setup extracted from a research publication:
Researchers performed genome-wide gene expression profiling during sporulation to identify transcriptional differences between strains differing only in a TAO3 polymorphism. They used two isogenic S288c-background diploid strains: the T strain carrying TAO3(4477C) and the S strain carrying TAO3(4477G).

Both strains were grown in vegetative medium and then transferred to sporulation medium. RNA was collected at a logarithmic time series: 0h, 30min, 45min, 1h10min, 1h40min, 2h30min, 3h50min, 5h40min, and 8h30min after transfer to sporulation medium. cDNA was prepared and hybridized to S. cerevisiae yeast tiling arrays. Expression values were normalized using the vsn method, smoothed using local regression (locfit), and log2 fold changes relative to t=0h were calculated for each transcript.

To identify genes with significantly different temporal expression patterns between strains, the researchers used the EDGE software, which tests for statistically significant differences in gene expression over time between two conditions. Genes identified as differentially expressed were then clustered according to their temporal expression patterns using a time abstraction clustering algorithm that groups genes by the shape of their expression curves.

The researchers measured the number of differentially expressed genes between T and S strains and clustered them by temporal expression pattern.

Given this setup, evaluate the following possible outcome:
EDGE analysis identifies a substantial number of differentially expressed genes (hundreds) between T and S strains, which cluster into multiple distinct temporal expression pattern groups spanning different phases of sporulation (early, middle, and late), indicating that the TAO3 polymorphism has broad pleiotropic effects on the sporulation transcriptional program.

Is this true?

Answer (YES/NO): YES